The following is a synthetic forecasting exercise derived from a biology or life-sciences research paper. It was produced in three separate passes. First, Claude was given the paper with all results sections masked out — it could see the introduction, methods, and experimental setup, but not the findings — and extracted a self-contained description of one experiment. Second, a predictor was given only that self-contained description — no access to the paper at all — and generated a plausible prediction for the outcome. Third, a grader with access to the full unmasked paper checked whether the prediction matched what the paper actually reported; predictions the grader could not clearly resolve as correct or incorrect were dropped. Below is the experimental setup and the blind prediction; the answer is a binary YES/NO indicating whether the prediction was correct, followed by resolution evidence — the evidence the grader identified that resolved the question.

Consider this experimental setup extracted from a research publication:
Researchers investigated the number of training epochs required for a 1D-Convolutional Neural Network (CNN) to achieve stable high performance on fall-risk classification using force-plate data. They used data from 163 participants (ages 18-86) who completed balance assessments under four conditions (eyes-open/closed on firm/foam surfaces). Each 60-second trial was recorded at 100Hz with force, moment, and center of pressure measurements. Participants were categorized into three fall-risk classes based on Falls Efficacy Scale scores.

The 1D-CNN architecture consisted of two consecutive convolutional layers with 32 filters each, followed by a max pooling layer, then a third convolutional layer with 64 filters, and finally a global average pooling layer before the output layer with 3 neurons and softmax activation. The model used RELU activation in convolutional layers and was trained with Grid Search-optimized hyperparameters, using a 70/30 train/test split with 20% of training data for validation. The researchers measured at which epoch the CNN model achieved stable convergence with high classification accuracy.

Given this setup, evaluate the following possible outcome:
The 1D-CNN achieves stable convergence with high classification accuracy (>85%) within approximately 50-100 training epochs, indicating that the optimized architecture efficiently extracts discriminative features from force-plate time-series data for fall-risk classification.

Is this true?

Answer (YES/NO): YES